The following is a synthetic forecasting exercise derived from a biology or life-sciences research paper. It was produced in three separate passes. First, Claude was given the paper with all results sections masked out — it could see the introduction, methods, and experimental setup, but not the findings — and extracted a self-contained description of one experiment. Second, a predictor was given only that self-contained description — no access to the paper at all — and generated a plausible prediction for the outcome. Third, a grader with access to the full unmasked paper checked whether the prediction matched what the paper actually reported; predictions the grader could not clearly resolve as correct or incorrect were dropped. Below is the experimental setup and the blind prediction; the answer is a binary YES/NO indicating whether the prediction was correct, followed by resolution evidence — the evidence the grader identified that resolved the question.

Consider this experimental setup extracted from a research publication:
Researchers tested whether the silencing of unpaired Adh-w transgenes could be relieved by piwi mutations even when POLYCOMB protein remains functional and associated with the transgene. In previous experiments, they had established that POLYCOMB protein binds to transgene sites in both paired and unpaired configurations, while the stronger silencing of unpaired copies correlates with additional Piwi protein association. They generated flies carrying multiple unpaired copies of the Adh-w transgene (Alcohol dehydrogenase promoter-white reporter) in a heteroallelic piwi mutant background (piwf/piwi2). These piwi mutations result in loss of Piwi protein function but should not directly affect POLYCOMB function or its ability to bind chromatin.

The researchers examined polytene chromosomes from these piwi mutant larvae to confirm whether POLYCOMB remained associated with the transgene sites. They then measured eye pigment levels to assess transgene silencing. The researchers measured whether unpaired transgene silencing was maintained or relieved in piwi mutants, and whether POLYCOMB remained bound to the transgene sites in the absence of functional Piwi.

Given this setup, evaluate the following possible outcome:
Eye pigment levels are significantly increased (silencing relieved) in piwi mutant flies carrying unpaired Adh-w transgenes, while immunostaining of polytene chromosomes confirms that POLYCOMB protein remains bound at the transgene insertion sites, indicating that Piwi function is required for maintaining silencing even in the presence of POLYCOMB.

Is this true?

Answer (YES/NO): NO